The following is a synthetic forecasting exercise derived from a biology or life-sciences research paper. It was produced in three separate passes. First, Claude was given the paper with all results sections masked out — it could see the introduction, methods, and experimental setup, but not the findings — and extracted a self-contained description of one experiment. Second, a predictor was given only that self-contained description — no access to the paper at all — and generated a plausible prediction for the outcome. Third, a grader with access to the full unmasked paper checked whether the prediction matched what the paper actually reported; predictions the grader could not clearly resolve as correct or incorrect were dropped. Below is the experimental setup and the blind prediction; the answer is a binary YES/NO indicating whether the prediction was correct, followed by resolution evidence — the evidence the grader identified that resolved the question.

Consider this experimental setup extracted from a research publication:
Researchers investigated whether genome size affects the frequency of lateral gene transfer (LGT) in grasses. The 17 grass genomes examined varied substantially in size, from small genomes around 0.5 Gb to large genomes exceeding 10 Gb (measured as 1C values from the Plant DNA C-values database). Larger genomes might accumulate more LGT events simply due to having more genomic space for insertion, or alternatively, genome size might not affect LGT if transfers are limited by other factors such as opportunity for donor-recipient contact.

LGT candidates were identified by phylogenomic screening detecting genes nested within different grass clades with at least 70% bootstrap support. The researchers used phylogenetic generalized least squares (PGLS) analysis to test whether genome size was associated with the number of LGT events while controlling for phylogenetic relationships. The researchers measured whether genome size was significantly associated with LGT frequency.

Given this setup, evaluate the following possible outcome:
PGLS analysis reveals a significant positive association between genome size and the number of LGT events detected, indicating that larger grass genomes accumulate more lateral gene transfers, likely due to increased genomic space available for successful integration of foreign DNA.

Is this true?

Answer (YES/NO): NO